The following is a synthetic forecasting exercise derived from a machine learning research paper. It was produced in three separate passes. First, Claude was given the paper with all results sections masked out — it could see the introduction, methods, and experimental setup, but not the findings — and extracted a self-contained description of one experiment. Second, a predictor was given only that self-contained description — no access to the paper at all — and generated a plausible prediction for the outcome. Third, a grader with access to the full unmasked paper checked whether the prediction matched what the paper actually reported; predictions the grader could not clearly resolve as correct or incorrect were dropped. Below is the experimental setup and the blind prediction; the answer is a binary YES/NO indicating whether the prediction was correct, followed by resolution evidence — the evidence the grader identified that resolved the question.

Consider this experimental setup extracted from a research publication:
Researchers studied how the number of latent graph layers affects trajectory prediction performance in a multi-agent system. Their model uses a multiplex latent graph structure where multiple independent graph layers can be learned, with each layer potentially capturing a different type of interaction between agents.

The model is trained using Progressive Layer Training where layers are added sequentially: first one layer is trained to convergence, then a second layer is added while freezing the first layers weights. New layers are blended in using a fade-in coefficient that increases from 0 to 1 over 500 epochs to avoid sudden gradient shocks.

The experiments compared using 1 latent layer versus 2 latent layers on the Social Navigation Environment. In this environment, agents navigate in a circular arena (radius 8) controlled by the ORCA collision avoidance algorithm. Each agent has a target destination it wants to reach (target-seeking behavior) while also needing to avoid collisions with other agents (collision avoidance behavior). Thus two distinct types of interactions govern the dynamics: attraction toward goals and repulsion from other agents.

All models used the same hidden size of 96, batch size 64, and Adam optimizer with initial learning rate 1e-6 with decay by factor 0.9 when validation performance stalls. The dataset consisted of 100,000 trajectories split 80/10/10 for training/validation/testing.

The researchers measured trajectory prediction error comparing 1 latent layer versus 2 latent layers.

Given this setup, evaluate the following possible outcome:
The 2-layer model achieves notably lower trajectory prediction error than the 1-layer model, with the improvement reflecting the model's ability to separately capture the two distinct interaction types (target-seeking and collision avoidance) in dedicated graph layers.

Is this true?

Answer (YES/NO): YES